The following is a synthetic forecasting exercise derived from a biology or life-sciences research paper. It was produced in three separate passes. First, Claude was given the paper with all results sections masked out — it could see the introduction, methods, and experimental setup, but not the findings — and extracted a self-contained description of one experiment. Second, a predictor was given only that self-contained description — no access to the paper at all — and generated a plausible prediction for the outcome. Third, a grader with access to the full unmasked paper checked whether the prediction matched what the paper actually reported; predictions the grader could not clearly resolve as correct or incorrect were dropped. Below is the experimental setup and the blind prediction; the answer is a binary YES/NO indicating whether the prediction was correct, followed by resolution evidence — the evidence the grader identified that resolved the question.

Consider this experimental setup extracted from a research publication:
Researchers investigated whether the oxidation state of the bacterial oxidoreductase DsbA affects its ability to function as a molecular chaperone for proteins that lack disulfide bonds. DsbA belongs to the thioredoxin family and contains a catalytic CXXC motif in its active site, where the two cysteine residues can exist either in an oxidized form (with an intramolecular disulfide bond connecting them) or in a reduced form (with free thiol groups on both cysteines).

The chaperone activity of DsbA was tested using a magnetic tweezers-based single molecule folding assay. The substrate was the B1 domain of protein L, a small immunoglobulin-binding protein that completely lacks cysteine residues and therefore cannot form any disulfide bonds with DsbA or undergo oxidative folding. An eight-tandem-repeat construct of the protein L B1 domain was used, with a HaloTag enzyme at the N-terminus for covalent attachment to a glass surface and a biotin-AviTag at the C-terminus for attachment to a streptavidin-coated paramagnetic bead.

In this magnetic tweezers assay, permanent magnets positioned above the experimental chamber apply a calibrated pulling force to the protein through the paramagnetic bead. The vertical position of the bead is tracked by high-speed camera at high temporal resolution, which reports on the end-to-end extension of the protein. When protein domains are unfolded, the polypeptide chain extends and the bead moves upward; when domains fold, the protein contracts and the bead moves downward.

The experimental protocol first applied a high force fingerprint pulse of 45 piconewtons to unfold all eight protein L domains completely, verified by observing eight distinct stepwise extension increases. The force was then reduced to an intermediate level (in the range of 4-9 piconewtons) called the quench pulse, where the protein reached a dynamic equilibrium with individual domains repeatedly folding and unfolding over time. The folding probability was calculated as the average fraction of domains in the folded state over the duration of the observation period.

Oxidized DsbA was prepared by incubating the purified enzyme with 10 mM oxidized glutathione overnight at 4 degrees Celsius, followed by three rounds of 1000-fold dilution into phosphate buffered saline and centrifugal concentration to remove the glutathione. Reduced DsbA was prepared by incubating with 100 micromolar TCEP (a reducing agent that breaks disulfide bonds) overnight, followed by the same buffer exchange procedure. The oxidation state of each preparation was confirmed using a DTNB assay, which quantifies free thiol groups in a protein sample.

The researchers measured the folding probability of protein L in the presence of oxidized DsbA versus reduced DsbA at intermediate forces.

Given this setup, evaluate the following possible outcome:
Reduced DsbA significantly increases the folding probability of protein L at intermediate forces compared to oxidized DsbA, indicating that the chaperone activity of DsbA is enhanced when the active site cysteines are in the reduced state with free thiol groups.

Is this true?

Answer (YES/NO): NO